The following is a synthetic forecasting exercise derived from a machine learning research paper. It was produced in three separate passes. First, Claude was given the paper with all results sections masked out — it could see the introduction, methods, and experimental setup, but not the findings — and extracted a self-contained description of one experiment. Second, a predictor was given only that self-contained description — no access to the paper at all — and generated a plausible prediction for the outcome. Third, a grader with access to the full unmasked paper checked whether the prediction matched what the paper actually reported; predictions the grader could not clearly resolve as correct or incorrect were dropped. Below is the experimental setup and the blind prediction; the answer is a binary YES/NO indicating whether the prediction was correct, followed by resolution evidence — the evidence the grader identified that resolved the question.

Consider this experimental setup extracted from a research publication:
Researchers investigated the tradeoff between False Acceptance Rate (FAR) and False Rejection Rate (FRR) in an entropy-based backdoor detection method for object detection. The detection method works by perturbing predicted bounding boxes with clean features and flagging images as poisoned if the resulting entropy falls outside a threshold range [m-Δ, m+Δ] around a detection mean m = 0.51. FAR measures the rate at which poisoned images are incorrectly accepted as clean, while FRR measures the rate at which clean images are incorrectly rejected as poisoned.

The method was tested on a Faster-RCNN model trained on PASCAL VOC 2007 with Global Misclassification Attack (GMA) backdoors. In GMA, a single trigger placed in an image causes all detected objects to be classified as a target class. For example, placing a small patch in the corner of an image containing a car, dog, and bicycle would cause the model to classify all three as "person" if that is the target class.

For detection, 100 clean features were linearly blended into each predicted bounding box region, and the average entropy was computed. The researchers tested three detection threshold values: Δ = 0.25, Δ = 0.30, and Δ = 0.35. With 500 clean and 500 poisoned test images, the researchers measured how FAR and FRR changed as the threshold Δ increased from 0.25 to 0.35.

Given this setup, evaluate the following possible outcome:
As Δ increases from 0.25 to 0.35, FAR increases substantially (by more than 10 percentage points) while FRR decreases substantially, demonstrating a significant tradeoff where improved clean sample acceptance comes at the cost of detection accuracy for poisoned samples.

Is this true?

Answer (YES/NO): NO